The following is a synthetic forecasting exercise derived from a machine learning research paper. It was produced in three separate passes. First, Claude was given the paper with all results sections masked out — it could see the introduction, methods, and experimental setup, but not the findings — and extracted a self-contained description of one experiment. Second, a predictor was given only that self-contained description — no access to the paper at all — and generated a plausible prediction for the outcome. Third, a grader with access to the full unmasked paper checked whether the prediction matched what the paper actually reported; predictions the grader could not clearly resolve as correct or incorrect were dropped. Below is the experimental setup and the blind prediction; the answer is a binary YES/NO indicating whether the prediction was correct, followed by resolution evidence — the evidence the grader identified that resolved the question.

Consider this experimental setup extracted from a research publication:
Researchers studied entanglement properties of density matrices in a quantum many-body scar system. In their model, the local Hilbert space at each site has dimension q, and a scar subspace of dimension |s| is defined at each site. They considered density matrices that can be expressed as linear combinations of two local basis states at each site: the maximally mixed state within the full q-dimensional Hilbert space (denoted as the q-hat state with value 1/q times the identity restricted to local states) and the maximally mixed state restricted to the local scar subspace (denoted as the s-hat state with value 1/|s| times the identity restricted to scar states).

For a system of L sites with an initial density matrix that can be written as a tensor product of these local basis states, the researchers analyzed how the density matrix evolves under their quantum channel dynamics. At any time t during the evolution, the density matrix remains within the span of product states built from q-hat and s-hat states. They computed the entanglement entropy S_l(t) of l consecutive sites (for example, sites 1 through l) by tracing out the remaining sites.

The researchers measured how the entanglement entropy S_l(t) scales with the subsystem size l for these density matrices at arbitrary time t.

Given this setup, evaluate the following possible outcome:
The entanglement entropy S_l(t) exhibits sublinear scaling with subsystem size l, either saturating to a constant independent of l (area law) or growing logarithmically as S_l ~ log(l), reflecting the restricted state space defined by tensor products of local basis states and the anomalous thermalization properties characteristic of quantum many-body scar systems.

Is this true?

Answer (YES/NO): NO